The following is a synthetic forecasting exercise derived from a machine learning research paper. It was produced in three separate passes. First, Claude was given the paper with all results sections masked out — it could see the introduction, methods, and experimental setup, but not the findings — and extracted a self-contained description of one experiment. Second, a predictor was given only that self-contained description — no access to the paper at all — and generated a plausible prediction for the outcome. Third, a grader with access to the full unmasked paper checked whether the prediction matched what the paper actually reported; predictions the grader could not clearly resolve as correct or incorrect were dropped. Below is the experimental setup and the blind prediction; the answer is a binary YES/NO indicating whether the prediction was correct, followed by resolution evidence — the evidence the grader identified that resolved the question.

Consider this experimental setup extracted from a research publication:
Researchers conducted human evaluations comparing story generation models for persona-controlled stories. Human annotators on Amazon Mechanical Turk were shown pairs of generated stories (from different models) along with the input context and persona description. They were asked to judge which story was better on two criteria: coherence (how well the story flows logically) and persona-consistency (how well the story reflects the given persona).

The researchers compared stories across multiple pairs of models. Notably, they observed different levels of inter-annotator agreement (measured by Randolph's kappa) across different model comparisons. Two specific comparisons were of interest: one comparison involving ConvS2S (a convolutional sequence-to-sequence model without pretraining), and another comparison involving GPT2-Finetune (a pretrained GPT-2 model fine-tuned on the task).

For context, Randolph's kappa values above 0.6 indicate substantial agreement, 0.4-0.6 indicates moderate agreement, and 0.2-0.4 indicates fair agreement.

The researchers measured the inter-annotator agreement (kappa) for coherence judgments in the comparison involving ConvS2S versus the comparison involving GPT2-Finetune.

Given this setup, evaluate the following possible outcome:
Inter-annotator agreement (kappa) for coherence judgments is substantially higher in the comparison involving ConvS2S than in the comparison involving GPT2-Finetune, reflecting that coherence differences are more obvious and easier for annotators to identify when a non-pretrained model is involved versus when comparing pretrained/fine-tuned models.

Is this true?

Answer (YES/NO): YES